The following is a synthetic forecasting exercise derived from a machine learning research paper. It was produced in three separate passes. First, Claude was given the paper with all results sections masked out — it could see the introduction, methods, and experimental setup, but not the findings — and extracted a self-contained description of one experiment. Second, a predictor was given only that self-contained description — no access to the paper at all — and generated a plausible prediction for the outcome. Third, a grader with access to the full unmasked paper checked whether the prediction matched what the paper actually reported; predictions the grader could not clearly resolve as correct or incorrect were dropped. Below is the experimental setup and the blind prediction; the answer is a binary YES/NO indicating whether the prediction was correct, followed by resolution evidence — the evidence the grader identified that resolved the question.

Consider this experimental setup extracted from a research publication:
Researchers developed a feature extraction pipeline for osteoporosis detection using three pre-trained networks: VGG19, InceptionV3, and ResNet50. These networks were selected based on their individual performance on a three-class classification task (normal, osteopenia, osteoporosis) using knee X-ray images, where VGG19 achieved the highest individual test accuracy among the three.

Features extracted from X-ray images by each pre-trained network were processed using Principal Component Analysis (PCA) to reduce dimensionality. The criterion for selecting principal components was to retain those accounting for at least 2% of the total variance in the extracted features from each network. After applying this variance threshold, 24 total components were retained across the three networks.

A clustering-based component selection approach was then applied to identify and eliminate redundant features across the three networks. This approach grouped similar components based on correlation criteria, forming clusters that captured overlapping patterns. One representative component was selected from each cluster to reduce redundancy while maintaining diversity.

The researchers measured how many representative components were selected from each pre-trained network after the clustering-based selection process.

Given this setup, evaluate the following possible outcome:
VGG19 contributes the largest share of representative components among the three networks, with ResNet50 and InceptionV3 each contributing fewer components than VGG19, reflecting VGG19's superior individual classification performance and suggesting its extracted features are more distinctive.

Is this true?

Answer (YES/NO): NO